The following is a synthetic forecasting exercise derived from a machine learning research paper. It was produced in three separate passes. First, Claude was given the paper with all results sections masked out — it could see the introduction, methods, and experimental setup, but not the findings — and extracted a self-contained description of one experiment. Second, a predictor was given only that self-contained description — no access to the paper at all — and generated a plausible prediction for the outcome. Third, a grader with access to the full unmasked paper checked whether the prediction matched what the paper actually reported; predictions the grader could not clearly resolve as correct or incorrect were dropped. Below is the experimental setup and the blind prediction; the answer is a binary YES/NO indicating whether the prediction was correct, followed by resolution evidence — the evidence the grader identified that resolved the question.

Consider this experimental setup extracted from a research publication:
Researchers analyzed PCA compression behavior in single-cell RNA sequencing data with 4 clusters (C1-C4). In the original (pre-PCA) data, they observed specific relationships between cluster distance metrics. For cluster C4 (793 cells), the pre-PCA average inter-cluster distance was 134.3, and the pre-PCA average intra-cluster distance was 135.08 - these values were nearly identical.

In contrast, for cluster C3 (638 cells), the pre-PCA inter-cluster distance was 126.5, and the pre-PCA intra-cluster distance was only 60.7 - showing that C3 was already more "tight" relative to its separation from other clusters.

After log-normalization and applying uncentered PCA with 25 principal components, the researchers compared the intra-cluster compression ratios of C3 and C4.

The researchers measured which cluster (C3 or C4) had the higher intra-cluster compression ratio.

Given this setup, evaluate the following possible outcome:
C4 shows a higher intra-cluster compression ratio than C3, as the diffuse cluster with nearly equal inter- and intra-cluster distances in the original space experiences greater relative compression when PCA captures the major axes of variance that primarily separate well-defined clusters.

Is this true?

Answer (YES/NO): NO